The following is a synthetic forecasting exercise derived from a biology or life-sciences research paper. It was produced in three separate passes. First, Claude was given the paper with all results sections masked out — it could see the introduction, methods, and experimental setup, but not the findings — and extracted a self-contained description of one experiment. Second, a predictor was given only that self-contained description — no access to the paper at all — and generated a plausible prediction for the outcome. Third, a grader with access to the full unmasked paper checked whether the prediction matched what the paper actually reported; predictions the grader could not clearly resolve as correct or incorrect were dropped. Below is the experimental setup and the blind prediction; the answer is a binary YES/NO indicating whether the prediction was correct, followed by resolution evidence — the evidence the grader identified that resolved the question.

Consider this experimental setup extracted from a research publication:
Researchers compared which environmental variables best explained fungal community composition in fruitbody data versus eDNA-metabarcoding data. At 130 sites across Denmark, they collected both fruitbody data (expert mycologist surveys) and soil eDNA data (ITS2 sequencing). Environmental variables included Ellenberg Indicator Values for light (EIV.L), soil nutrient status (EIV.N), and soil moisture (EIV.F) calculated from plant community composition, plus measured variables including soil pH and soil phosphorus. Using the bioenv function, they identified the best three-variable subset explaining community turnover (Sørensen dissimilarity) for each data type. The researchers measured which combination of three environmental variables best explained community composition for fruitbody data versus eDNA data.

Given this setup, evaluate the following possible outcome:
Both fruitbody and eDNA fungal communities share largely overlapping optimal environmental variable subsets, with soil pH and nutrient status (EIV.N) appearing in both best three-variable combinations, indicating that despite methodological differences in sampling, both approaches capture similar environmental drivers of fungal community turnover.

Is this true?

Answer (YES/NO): NO